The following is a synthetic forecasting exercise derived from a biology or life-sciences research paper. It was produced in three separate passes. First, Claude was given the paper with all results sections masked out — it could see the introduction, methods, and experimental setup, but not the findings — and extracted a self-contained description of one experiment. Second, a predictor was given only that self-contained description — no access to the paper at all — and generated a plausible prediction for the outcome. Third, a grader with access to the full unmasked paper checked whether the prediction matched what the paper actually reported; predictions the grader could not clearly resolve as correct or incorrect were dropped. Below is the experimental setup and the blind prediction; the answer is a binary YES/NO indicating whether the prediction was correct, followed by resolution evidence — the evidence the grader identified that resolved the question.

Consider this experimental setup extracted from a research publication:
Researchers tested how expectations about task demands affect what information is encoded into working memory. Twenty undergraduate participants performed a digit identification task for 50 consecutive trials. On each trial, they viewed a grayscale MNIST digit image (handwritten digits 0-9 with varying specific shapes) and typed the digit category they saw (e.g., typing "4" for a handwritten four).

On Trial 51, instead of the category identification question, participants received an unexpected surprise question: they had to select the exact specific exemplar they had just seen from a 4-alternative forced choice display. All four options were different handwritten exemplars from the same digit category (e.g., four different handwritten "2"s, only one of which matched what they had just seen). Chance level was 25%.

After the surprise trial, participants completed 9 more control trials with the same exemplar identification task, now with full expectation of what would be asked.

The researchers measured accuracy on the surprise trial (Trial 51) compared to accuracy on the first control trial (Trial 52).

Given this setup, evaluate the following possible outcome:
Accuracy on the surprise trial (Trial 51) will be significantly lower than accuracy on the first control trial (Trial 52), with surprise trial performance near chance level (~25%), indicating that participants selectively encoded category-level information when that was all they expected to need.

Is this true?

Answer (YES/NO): YES